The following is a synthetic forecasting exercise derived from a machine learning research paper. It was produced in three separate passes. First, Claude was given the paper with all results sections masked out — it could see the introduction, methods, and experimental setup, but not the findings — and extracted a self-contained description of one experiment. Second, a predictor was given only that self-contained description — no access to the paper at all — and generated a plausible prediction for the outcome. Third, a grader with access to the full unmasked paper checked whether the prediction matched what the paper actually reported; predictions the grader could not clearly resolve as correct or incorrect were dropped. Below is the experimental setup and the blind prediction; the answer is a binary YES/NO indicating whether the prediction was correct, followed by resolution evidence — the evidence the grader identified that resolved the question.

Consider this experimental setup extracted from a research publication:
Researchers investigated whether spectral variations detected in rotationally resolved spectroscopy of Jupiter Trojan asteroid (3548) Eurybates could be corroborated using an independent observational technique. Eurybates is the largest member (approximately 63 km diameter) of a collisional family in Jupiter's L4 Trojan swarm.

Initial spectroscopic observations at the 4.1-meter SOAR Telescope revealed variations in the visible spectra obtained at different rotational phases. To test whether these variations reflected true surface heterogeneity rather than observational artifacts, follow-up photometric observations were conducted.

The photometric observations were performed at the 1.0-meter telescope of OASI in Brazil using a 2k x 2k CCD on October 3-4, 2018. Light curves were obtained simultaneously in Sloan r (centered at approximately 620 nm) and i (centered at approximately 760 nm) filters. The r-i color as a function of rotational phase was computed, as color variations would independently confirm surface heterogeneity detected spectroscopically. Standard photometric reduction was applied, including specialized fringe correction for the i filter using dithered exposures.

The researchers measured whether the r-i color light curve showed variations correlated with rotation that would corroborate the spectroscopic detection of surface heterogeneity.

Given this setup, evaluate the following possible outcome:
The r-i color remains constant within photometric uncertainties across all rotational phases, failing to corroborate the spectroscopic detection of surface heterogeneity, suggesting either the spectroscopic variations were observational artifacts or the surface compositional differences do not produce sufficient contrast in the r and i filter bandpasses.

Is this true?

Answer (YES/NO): NO